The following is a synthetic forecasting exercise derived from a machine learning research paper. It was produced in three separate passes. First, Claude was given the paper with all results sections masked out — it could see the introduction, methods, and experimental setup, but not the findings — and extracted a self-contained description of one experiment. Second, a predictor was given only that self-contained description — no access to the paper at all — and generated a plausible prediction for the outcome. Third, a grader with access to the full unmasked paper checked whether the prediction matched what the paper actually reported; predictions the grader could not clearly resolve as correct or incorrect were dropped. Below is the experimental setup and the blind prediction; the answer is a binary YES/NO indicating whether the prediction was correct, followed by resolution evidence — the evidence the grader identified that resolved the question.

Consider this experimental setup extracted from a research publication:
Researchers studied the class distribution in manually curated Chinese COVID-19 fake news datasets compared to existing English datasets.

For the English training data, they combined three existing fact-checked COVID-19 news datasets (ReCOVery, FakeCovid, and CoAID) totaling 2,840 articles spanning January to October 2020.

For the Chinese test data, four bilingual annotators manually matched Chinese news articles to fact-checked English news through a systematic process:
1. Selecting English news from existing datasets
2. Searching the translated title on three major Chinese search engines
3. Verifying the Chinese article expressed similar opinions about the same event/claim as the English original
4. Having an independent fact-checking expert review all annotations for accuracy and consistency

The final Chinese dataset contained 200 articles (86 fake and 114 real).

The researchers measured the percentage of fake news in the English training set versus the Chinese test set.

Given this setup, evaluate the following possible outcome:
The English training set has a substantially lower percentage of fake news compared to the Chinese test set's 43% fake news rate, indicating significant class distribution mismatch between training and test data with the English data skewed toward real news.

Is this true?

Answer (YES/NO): NO